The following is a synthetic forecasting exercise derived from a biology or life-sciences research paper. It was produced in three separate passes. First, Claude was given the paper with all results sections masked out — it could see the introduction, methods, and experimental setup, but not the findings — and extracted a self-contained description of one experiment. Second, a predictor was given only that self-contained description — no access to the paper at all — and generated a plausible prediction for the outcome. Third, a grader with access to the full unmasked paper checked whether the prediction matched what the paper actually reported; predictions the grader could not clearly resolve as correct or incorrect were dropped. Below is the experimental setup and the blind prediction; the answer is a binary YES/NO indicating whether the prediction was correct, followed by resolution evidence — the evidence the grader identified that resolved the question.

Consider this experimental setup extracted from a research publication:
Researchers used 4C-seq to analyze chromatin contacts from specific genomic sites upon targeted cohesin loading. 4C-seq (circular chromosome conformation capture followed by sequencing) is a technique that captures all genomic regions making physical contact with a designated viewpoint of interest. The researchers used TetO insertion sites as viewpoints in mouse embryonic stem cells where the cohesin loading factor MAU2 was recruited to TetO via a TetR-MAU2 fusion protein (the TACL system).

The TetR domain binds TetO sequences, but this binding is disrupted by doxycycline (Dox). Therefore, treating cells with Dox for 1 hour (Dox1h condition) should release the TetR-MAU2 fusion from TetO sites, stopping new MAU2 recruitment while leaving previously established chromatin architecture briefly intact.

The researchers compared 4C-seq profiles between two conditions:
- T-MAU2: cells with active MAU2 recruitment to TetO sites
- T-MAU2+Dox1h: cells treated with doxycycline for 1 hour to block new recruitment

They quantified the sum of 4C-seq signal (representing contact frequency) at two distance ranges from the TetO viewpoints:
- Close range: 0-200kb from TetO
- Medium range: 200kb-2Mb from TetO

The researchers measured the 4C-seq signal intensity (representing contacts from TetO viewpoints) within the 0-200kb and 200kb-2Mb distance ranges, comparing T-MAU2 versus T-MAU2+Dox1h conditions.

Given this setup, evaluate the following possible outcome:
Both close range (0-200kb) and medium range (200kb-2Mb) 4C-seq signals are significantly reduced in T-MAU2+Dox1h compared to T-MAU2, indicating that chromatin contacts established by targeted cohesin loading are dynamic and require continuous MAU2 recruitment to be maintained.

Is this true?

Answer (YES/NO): NO